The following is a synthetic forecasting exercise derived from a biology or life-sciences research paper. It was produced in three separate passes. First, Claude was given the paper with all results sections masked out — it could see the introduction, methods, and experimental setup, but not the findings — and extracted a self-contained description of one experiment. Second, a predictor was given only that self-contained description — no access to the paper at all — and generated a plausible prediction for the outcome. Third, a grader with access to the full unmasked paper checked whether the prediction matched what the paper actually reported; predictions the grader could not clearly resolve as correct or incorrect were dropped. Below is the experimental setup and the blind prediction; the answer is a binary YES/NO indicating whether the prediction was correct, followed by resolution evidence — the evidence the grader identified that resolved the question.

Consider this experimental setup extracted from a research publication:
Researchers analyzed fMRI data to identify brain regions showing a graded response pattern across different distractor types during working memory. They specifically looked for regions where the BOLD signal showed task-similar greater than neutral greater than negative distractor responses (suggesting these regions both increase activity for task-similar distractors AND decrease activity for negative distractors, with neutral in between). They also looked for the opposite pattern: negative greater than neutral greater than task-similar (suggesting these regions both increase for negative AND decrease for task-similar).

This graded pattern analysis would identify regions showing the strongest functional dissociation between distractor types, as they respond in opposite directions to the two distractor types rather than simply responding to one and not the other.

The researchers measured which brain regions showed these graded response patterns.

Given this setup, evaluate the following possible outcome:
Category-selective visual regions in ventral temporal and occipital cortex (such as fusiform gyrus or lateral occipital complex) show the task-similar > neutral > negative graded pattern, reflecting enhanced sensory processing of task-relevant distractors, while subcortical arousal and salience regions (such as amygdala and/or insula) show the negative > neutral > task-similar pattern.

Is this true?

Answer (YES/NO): NO